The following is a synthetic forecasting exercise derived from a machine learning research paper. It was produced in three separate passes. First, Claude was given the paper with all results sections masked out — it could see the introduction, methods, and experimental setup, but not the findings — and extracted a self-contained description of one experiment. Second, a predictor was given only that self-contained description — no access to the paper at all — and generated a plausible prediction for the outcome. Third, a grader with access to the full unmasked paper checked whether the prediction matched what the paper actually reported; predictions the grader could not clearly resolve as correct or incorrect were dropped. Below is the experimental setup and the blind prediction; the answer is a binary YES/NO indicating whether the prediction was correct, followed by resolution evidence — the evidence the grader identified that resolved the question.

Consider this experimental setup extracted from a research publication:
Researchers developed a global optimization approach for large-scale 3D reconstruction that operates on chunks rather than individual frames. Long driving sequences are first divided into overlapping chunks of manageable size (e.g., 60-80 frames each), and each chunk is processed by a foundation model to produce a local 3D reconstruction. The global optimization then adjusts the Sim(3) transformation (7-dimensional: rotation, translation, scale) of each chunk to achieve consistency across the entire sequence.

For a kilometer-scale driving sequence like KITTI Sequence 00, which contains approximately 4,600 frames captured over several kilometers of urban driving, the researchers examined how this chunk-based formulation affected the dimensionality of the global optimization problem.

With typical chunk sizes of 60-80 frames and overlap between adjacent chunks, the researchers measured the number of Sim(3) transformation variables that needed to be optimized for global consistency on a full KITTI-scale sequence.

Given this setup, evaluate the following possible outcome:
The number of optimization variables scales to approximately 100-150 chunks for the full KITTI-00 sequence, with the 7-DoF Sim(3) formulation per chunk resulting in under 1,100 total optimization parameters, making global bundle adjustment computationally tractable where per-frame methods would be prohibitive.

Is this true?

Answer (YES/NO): NO